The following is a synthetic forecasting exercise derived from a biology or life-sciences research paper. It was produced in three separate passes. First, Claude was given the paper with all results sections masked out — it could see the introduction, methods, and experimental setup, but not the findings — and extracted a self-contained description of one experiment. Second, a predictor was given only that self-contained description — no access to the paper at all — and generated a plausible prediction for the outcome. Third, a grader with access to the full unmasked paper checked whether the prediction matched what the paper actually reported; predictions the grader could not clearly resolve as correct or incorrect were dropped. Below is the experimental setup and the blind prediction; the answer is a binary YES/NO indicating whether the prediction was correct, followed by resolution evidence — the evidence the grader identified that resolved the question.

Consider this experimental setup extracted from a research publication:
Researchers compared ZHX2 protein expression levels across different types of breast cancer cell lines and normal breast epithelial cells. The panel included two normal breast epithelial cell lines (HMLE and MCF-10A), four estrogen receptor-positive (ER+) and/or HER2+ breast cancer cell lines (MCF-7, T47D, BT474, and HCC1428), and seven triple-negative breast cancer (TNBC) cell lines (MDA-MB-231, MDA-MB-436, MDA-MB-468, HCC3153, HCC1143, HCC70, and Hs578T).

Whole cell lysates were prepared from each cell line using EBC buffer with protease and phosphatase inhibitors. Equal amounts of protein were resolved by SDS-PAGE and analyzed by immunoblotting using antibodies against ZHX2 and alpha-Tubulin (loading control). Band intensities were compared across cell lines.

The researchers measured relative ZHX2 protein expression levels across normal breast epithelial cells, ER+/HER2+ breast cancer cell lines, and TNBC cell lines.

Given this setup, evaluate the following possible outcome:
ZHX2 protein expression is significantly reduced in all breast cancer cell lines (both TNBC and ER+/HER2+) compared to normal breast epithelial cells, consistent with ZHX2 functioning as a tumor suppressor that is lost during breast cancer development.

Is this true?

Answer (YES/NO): NO